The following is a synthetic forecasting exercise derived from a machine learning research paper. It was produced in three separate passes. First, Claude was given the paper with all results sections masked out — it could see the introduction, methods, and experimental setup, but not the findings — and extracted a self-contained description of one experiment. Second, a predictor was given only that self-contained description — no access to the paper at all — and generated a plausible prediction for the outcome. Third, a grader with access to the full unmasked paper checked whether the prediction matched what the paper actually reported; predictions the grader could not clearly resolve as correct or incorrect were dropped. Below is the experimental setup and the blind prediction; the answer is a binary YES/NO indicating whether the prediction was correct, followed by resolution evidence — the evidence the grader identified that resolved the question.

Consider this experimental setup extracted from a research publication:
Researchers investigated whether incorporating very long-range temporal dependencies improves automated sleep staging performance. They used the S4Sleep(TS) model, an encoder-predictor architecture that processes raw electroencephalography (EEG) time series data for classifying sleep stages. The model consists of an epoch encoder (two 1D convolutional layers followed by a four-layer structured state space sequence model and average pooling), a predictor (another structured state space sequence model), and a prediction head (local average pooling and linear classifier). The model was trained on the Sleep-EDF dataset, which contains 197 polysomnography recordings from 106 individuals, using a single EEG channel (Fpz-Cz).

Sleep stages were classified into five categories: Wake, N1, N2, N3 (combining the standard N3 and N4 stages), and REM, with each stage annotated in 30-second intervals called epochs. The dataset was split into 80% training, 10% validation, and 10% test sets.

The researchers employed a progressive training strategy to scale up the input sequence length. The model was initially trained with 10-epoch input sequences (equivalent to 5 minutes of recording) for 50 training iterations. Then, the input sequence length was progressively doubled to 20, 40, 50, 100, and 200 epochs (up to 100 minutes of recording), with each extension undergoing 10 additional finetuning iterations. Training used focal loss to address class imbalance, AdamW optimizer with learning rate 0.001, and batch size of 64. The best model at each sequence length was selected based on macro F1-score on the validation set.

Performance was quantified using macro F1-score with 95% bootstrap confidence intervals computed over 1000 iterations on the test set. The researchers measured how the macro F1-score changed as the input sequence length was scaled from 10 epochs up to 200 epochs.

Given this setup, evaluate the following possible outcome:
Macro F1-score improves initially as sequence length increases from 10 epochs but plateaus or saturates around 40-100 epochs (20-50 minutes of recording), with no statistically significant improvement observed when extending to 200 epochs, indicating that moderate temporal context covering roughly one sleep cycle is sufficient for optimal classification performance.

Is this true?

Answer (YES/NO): NO